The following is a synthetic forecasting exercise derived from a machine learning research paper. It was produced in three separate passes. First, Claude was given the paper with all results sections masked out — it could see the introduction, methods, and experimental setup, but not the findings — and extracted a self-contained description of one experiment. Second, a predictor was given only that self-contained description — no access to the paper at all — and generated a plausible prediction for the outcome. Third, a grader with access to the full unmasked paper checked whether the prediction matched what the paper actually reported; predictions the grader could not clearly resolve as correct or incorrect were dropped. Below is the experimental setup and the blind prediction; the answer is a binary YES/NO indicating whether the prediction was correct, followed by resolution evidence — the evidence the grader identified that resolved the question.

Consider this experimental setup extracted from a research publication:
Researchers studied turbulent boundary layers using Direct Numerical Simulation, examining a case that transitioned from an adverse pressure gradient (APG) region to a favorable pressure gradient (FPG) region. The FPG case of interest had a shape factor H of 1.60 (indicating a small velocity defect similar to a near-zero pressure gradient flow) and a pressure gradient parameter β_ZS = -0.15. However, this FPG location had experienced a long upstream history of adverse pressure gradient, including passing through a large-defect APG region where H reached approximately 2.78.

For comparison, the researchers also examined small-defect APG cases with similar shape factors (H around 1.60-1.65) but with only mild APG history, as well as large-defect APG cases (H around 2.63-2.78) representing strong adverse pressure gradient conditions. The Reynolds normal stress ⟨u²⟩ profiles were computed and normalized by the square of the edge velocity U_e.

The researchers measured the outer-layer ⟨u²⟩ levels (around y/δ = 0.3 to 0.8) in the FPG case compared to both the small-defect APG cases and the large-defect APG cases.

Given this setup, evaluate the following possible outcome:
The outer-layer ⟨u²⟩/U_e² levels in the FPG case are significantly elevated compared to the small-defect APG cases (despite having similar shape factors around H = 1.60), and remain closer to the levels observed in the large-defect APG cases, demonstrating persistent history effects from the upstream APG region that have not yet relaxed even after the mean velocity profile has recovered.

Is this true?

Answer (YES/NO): YES